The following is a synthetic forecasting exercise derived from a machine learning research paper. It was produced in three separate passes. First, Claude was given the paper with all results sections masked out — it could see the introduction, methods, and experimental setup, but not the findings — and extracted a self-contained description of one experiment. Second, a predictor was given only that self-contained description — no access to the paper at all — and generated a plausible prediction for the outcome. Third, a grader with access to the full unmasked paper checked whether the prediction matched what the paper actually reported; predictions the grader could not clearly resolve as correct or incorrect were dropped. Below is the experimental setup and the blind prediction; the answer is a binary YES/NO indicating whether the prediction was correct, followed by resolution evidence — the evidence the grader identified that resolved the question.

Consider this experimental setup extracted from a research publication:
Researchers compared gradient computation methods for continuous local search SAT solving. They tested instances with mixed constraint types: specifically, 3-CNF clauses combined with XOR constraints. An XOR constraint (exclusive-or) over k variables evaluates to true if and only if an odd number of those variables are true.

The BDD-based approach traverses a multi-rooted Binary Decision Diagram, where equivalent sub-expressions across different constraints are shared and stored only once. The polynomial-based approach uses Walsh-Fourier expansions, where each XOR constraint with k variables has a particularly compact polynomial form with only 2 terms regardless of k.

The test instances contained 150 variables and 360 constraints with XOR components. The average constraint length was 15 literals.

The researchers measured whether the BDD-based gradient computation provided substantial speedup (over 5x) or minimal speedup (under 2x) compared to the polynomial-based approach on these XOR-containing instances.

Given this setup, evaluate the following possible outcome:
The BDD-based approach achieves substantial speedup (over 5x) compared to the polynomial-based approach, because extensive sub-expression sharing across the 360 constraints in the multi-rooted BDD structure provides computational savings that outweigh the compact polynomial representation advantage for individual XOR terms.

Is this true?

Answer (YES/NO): NO